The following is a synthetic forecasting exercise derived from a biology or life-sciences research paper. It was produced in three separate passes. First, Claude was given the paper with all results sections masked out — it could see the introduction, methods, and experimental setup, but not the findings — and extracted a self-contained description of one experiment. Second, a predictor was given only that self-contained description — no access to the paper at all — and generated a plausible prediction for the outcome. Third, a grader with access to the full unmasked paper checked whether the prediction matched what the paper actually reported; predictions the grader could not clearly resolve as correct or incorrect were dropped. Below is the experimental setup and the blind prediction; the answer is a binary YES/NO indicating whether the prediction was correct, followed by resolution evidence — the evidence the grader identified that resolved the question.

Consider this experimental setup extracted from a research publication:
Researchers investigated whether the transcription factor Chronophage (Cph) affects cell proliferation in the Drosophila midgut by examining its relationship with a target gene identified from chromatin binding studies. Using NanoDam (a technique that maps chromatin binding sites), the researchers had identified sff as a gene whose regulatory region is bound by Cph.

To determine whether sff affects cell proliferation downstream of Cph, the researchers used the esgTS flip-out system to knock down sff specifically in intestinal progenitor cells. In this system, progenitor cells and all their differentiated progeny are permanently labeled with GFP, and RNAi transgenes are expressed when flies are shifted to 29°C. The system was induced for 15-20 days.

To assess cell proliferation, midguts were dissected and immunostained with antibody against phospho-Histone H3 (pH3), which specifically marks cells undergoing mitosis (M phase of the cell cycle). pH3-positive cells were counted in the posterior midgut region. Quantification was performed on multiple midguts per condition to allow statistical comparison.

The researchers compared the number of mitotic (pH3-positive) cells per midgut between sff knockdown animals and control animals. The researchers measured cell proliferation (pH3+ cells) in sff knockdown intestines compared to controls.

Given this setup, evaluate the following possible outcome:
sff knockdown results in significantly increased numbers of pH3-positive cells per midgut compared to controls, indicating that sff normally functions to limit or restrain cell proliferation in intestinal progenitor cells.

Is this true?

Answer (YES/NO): NO